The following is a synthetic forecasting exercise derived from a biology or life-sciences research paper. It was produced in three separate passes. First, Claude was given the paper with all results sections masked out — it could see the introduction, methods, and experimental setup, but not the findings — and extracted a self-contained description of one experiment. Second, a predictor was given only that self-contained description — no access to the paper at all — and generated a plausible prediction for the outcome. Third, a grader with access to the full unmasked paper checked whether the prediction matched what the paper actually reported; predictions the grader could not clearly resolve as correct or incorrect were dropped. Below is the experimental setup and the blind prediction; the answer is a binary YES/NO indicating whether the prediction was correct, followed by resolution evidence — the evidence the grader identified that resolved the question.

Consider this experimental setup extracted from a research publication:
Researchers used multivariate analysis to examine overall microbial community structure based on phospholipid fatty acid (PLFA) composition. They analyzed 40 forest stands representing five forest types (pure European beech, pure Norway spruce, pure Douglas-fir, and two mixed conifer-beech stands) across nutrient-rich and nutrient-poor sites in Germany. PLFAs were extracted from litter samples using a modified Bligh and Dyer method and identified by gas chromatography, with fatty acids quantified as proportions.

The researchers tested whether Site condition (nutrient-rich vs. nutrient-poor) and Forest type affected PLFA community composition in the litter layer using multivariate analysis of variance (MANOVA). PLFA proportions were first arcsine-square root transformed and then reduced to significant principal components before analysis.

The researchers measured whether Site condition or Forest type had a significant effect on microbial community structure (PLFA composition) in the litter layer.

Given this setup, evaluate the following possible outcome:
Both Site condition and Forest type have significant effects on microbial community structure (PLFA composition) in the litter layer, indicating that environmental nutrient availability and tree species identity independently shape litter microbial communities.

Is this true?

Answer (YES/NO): YES